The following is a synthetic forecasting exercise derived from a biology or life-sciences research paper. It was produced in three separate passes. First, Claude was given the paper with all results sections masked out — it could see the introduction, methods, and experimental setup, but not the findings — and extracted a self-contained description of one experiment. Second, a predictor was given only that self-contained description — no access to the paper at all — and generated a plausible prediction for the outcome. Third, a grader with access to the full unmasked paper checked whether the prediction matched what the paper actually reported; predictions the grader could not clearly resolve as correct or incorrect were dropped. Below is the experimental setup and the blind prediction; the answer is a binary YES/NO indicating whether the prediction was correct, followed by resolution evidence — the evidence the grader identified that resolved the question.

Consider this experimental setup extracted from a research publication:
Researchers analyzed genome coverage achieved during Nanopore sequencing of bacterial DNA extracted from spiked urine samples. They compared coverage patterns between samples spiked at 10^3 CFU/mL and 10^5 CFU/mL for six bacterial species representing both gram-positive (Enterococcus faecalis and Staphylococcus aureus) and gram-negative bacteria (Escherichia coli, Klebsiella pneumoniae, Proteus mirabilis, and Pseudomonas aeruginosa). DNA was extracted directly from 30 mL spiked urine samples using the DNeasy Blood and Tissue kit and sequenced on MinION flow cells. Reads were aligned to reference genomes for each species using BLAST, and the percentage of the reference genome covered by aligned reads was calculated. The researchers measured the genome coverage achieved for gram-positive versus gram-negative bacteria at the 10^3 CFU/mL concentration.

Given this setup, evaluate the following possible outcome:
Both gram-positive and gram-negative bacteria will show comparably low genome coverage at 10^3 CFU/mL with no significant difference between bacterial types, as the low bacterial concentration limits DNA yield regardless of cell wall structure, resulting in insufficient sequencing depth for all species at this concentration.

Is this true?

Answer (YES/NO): NO